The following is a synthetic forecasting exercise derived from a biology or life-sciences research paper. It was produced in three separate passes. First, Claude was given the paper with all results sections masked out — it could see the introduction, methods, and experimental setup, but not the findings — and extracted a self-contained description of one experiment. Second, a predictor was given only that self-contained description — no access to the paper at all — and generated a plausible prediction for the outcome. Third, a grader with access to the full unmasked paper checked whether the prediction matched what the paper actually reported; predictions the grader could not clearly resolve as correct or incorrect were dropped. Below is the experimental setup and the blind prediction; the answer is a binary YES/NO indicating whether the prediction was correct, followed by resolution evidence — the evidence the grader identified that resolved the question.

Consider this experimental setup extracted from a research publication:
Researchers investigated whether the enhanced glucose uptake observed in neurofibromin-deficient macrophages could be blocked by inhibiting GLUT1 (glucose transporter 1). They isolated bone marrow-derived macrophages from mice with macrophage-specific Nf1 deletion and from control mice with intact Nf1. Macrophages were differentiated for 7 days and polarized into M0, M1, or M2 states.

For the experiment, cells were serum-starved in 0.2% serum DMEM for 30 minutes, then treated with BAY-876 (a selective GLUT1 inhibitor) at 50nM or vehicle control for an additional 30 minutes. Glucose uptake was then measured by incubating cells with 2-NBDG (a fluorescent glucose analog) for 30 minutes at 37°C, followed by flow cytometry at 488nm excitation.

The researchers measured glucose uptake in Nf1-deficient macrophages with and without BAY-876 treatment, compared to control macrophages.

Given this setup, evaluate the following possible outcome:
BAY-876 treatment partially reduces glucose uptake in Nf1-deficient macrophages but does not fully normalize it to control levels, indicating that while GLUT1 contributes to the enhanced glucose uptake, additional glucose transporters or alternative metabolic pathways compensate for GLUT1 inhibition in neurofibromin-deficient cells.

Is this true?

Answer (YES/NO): NO